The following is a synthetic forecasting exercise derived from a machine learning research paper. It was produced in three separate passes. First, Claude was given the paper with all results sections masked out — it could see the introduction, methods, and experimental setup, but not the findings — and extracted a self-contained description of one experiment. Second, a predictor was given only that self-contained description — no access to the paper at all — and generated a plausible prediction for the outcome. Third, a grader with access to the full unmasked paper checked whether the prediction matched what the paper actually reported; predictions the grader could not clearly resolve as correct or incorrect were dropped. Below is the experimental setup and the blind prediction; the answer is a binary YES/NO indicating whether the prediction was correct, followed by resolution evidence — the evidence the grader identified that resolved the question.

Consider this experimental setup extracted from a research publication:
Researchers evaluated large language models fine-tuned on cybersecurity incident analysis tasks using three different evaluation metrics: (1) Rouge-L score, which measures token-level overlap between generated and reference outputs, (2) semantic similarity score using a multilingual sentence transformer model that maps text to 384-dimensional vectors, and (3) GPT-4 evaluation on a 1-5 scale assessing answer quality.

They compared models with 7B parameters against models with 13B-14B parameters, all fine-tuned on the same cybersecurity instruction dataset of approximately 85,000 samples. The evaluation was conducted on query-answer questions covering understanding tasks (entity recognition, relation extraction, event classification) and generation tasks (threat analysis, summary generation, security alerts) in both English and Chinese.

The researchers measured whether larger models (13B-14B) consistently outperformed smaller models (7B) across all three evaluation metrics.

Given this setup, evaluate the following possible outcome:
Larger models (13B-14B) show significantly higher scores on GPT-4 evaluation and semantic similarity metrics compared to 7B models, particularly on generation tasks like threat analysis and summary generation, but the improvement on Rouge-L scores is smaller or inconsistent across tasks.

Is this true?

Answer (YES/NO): NO